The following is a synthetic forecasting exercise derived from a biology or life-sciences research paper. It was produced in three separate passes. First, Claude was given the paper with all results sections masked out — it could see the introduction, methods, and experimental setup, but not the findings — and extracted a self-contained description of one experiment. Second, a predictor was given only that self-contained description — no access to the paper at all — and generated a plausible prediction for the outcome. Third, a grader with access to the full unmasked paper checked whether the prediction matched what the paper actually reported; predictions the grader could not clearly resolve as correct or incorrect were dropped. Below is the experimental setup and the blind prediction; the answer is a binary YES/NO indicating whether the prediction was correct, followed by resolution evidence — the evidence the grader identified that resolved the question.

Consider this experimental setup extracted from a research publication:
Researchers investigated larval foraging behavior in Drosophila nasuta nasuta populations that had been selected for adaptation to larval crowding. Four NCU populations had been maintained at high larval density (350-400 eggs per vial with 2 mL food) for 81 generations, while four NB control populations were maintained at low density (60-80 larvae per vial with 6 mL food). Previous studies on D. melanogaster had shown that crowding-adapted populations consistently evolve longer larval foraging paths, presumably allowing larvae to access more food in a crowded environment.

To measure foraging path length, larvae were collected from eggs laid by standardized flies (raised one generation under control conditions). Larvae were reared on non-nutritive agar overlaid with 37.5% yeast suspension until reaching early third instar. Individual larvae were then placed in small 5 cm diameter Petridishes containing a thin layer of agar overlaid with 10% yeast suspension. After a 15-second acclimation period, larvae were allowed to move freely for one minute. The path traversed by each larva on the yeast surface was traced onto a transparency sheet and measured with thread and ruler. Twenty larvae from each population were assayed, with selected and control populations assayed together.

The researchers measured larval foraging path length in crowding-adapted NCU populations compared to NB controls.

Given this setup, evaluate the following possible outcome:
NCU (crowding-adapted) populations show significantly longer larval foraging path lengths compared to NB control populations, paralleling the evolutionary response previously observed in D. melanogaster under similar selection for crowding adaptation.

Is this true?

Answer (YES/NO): NO